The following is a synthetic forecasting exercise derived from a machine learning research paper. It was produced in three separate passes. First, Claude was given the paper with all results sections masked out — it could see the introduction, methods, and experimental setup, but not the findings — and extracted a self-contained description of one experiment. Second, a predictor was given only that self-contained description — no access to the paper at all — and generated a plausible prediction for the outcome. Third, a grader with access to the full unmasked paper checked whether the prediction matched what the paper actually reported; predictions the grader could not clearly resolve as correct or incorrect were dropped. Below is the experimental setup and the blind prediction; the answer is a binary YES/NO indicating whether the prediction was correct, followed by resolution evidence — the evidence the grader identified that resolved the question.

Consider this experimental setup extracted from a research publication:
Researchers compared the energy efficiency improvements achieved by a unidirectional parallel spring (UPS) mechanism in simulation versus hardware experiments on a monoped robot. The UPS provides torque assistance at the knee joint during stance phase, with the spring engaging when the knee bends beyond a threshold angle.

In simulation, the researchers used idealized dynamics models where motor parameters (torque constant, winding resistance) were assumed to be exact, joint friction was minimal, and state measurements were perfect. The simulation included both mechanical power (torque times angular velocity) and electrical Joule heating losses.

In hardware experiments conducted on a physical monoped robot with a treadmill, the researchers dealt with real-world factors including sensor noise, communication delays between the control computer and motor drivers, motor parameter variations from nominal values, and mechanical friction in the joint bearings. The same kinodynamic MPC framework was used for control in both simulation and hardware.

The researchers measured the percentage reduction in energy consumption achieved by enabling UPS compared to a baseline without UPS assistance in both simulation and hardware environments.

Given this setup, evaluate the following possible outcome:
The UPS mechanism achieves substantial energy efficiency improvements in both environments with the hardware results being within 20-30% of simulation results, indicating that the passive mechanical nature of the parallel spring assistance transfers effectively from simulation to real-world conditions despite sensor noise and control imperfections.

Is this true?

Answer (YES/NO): NO